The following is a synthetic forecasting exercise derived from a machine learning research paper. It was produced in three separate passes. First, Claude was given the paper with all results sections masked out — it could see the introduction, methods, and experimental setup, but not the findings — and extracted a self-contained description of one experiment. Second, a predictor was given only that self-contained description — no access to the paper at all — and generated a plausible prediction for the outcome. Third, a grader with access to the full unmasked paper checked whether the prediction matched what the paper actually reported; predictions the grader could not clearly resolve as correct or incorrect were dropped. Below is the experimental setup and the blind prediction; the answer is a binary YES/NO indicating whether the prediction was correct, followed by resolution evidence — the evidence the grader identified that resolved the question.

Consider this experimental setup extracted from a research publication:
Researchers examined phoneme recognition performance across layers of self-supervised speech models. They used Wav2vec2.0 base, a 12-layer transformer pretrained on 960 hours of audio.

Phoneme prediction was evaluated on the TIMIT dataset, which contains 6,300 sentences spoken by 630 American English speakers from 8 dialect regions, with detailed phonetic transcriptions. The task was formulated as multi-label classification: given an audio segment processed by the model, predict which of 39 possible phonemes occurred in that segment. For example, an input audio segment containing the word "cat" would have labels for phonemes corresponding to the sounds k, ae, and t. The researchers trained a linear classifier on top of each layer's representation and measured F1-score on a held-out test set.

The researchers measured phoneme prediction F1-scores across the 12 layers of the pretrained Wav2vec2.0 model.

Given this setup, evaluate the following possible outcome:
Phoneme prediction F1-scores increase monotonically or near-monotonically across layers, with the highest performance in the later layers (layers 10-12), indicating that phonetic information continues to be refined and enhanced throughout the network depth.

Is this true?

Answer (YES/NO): NO